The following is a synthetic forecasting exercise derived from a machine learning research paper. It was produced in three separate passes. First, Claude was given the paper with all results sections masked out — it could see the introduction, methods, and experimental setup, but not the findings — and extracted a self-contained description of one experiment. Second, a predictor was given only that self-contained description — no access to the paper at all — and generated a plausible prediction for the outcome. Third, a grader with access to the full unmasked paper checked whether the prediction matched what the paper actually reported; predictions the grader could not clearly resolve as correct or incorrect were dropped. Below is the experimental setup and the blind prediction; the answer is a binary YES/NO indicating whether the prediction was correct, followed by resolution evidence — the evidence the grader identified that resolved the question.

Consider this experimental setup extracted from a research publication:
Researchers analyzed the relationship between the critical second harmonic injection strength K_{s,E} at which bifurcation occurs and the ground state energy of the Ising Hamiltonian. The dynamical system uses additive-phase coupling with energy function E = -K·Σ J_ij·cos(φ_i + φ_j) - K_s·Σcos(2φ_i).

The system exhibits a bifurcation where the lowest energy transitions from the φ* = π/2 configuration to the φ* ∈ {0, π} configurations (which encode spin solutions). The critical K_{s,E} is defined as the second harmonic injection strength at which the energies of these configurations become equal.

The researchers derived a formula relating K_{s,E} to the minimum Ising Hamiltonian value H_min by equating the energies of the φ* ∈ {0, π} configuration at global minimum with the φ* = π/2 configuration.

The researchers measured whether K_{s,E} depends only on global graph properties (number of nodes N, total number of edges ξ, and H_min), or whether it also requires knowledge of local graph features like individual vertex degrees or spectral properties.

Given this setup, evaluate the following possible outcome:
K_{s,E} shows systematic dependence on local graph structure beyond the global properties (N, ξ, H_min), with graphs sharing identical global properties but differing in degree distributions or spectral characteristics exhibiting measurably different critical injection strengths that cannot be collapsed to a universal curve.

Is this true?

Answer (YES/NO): NO